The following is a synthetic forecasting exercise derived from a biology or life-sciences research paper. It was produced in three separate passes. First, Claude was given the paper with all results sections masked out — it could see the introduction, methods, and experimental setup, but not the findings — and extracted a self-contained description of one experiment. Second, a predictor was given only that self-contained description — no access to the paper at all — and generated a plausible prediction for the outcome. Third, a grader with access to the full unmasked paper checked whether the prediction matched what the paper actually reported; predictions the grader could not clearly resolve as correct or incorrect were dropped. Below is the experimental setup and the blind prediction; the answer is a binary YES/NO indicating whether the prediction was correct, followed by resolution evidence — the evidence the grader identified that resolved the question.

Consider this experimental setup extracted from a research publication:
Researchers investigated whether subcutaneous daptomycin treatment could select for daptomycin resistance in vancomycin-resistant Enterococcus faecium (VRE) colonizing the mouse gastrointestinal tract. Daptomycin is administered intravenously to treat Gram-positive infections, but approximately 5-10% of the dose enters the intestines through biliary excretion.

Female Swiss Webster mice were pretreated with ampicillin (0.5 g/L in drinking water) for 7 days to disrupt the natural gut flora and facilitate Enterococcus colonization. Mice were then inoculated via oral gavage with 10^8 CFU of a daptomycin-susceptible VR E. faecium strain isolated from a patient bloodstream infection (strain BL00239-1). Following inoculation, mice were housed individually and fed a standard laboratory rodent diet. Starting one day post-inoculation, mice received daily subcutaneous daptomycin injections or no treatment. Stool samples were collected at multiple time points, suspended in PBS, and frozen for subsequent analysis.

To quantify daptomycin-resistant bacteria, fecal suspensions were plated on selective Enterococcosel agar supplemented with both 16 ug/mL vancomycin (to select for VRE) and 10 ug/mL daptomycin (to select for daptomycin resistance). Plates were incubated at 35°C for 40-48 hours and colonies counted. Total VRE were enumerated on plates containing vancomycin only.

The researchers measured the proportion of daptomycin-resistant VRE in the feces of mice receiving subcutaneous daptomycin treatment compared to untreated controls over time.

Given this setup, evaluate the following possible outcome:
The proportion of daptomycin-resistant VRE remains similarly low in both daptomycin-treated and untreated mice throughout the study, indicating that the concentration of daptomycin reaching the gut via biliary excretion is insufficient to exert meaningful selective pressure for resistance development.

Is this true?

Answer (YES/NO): NO